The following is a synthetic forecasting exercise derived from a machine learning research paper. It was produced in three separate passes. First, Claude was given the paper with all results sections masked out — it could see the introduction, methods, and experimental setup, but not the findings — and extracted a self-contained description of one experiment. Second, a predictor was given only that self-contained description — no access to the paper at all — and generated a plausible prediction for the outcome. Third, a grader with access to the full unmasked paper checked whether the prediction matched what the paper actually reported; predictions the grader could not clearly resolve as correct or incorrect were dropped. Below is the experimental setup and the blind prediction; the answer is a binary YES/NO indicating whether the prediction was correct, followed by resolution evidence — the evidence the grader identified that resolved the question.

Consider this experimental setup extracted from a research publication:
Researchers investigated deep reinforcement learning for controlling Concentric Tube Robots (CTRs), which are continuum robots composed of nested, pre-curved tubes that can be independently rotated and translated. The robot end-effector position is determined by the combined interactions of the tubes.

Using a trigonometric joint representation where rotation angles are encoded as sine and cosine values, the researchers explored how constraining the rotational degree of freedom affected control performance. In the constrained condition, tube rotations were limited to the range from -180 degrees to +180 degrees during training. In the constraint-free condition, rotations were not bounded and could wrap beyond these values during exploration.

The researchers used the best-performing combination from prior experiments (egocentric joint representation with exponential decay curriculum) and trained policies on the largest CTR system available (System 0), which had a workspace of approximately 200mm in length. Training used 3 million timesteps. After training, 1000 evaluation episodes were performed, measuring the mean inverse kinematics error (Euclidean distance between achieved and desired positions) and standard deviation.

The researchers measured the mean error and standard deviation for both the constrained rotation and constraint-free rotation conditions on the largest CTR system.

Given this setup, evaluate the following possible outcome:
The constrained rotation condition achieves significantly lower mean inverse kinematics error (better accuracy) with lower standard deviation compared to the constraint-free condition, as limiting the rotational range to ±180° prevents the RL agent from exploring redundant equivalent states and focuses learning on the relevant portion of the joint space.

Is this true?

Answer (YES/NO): NO